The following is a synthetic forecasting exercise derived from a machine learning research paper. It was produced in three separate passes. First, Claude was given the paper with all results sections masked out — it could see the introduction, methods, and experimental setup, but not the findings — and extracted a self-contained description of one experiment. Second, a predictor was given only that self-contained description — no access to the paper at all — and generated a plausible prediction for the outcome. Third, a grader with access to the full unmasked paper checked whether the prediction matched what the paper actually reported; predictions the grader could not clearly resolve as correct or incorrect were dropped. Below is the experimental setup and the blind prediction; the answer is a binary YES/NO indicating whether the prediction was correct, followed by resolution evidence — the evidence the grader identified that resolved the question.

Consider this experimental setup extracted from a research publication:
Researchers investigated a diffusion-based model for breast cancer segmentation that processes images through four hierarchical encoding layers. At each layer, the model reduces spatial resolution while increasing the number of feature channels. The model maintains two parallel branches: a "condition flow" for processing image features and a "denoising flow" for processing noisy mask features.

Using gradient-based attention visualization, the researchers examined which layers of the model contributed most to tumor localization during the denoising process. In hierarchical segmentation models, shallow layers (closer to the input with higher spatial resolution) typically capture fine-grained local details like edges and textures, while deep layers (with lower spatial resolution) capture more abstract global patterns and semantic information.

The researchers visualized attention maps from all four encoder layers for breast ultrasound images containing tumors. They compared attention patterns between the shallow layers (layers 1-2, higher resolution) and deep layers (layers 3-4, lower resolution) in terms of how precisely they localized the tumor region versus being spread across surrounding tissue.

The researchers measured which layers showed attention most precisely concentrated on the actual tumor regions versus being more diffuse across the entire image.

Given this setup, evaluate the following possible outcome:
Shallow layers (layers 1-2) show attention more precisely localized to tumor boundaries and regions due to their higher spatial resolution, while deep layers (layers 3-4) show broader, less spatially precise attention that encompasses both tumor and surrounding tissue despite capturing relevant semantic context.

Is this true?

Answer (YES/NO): NO